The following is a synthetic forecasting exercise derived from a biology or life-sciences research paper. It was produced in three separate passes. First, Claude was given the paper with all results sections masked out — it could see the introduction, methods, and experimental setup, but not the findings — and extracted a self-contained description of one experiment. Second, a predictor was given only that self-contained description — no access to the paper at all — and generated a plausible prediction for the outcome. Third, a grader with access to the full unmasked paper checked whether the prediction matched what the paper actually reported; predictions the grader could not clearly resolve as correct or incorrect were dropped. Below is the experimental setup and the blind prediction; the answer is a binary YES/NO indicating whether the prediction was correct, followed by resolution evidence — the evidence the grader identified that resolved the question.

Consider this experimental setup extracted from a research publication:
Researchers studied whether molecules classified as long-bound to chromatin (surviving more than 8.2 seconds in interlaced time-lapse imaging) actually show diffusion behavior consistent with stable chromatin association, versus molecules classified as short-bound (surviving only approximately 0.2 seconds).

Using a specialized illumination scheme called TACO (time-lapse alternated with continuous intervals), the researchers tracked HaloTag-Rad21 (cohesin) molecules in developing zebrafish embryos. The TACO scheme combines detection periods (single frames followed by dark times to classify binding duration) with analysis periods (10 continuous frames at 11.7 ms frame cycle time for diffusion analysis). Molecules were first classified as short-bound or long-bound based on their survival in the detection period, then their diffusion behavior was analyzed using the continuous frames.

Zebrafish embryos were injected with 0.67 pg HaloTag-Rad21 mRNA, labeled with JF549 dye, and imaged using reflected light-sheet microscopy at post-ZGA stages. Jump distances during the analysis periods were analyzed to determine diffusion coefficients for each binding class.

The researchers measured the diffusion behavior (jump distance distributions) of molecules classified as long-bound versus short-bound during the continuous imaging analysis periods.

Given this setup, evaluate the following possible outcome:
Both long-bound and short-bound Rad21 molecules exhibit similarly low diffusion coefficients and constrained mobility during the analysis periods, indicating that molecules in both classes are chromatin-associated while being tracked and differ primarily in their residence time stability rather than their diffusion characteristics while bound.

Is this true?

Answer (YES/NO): NO